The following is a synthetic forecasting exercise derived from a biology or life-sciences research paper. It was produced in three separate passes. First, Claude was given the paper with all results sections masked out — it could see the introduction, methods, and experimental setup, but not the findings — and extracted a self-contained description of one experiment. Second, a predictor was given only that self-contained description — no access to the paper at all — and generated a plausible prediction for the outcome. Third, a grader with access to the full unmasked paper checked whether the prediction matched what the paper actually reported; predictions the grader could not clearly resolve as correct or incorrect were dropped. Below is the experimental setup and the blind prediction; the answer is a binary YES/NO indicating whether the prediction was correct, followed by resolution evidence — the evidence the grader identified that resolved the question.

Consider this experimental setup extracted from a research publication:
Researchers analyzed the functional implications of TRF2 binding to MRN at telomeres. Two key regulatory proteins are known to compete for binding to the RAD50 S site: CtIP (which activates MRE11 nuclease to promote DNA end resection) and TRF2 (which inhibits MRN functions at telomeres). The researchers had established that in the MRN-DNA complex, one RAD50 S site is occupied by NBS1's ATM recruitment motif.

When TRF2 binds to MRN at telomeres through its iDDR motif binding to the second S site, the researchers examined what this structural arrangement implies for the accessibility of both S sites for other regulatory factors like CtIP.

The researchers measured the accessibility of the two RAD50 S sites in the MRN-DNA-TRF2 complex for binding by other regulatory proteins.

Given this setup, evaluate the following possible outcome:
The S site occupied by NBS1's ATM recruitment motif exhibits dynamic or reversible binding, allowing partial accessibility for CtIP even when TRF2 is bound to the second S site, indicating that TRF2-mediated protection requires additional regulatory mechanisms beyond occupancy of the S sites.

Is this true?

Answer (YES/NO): NO